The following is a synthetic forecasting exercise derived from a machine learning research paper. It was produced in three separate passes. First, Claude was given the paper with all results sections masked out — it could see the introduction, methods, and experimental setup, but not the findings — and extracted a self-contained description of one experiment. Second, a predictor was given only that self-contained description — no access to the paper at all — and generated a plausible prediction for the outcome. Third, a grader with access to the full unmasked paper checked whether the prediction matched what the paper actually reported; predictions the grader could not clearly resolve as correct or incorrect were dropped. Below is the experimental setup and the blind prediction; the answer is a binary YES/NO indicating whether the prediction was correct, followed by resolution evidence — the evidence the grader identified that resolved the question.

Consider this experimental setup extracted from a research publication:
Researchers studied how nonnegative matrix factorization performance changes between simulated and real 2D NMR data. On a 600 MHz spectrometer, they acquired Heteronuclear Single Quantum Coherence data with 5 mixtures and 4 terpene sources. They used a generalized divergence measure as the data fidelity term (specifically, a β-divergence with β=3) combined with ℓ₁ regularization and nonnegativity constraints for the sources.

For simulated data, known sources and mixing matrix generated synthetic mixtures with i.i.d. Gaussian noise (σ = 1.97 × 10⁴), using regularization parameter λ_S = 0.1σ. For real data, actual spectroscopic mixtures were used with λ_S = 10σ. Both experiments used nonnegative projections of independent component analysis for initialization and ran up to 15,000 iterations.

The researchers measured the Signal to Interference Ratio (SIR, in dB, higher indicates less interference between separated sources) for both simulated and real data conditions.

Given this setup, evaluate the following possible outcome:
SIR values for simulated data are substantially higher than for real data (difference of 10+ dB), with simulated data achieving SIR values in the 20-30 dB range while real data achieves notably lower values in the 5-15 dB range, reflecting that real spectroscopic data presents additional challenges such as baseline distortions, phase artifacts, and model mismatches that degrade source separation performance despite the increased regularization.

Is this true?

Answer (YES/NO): NO